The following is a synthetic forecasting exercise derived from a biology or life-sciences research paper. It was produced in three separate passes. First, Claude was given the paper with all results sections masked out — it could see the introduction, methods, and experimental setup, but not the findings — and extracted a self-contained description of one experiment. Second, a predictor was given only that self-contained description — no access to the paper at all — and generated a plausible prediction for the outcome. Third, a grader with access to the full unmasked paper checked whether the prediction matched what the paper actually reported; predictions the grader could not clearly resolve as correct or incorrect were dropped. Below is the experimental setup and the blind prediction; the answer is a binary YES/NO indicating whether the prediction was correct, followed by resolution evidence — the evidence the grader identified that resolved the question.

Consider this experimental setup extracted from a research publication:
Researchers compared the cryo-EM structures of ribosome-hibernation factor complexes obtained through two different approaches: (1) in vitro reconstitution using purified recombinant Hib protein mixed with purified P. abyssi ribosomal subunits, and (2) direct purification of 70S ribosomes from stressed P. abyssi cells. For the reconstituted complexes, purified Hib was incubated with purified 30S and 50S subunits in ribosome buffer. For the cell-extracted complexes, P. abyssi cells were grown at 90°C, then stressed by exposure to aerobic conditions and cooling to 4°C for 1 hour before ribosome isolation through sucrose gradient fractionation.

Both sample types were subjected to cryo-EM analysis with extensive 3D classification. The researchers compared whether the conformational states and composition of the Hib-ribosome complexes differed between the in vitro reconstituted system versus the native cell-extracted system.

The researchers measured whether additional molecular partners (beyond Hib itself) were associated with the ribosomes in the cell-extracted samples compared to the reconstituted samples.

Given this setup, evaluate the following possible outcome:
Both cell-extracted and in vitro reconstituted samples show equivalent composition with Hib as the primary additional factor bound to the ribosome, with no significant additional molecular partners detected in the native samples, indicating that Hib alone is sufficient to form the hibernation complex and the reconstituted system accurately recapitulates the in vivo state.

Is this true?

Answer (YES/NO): NO